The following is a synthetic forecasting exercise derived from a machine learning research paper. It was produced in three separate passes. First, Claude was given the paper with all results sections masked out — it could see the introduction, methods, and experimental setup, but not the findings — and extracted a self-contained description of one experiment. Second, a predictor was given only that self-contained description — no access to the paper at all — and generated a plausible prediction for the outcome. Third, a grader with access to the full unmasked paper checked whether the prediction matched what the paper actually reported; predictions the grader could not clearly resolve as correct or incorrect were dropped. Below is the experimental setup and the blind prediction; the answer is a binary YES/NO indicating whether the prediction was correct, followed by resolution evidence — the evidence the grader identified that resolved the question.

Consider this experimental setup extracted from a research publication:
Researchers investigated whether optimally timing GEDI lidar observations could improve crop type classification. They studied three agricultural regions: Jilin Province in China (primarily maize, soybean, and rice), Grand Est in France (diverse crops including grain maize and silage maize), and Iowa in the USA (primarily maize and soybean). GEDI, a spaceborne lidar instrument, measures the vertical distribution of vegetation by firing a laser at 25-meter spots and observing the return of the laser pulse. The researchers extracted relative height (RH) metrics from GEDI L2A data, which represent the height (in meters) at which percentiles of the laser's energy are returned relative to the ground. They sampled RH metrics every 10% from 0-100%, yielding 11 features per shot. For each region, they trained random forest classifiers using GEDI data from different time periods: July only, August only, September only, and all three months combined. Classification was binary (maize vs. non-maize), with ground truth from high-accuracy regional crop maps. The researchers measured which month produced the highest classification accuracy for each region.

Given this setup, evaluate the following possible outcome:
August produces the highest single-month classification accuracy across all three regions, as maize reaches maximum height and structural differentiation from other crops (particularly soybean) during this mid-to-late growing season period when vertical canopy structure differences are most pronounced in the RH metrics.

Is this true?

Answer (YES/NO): NO